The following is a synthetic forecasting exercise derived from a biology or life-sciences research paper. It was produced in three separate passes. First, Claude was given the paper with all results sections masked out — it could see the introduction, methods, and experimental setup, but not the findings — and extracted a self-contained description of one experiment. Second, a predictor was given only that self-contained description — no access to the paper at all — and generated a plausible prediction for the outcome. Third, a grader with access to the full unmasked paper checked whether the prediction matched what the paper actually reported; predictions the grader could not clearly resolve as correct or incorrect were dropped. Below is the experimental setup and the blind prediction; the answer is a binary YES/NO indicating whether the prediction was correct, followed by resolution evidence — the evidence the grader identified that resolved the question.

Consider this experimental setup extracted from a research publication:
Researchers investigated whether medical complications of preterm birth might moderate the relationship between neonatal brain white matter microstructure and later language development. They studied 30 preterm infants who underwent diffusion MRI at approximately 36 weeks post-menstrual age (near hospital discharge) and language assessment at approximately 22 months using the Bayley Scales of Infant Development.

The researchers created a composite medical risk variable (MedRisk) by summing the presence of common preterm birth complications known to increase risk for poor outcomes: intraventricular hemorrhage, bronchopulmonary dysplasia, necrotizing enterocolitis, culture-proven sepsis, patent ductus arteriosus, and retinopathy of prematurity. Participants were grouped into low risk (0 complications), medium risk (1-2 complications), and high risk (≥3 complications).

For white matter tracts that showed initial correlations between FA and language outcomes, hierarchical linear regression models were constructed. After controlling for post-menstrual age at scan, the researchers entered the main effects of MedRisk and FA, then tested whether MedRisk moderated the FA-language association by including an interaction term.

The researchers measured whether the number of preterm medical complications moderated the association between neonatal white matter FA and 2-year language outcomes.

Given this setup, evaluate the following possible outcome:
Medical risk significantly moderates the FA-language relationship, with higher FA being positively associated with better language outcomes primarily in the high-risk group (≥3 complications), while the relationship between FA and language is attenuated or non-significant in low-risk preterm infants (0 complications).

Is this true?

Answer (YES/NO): NO